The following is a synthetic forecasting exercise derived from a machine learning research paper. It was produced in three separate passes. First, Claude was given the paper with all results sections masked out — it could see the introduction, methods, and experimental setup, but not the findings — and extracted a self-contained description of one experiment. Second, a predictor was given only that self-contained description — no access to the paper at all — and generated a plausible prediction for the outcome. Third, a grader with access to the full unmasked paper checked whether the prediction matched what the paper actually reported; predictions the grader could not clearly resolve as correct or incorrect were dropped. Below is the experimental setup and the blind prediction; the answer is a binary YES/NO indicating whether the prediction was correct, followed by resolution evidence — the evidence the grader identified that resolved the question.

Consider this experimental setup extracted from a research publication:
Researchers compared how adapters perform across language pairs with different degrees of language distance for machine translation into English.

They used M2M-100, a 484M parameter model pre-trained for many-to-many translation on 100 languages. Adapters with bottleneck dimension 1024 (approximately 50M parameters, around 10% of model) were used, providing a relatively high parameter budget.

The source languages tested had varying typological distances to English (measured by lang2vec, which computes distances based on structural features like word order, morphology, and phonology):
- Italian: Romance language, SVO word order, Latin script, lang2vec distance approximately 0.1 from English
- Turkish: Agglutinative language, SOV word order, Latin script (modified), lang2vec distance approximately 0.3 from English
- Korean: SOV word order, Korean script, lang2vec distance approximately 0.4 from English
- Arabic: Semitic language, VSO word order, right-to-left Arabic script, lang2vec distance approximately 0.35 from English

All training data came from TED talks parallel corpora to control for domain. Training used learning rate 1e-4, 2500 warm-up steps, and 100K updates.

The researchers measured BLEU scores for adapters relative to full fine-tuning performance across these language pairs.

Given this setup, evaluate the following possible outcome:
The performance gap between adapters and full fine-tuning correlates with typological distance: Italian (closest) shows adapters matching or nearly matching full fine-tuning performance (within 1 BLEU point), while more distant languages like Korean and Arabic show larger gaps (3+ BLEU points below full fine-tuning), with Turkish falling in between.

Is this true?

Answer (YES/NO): NO